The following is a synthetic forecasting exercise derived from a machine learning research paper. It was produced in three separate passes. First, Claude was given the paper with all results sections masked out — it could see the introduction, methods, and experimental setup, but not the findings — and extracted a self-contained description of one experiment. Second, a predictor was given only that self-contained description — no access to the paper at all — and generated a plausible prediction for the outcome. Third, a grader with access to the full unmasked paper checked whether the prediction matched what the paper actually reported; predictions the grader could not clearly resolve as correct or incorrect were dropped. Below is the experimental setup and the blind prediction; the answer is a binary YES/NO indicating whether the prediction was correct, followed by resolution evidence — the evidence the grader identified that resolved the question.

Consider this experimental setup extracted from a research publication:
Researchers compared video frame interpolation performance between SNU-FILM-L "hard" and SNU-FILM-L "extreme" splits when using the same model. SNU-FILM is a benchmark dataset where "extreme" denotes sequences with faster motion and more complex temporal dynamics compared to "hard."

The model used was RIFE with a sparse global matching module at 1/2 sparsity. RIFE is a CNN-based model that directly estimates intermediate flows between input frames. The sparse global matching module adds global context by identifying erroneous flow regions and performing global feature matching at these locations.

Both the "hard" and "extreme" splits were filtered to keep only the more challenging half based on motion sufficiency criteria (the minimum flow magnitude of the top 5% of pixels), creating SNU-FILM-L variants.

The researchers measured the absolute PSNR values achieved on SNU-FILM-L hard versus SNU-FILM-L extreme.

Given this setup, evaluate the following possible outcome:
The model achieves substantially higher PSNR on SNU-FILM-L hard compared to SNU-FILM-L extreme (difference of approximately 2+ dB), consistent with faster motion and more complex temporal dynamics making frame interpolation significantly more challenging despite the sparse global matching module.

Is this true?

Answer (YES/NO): YES